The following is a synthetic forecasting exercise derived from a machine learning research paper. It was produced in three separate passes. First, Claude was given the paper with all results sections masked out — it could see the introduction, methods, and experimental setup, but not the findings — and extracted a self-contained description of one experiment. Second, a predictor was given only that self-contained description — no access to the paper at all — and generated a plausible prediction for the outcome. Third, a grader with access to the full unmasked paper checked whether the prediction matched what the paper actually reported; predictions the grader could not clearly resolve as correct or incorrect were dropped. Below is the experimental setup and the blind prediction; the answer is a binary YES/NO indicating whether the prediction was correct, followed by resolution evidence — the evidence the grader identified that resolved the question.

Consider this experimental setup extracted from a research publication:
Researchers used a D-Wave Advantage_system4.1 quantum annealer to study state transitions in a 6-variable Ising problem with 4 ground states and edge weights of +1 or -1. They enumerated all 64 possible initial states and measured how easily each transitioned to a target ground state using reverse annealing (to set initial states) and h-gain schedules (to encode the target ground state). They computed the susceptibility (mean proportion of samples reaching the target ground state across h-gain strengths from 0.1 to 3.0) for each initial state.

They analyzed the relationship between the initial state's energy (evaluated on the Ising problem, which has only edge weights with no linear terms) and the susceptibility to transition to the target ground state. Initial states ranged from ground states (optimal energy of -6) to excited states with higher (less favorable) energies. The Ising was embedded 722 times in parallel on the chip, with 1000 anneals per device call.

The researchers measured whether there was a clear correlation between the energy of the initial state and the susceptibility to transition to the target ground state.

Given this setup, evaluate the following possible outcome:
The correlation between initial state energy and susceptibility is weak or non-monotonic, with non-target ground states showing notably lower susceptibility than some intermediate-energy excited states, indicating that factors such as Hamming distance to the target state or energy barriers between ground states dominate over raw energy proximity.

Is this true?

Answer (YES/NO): YES